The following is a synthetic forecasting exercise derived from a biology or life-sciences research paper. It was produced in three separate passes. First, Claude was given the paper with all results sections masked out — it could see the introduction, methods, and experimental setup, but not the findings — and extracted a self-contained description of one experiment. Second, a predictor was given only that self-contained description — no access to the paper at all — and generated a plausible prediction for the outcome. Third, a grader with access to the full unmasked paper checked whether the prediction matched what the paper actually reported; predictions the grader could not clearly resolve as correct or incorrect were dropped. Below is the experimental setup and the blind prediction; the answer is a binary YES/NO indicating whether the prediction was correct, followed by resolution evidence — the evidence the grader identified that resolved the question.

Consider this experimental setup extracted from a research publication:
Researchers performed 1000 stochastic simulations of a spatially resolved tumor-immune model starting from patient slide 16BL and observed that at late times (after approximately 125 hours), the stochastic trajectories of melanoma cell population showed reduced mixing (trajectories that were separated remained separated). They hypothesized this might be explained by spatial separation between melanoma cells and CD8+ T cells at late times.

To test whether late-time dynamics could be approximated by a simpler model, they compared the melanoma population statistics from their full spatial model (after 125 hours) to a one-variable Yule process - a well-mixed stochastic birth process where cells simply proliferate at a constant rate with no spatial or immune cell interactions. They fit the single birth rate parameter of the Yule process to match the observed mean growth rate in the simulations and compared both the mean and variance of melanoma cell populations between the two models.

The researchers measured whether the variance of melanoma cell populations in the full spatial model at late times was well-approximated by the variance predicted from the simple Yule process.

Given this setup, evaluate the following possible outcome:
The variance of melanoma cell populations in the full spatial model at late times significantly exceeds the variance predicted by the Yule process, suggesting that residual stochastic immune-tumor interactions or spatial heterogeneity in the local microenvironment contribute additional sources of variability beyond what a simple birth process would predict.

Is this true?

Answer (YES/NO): NO